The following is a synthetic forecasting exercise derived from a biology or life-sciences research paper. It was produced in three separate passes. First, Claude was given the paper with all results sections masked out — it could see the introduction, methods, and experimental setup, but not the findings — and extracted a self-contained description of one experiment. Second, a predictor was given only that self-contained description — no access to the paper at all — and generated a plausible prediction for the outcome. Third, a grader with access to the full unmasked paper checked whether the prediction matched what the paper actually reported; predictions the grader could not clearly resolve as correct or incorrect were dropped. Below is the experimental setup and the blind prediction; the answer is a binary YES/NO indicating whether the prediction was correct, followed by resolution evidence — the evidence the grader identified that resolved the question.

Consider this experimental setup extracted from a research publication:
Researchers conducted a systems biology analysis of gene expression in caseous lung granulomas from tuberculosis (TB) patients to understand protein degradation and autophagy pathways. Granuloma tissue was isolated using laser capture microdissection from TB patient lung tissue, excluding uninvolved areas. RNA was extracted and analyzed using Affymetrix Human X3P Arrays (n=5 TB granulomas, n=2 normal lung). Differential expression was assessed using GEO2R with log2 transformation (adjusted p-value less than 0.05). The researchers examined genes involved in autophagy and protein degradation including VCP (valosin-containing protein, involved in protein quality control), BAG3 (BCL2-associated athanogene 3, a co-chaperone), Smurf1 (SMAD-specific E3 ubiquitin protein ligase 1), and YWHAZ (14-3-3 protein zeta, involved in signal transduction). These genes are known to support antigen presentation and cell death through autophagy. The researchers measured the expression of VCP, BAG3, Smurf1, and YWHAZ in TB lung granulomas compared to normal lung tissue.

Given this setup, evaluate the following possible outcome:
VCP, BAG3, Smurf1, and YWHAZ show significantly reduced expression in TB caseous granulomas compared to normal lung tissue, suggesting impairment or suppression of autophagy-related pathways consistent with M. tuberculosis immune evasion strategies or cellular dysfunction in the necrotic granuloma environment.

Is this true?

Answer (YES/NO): NO